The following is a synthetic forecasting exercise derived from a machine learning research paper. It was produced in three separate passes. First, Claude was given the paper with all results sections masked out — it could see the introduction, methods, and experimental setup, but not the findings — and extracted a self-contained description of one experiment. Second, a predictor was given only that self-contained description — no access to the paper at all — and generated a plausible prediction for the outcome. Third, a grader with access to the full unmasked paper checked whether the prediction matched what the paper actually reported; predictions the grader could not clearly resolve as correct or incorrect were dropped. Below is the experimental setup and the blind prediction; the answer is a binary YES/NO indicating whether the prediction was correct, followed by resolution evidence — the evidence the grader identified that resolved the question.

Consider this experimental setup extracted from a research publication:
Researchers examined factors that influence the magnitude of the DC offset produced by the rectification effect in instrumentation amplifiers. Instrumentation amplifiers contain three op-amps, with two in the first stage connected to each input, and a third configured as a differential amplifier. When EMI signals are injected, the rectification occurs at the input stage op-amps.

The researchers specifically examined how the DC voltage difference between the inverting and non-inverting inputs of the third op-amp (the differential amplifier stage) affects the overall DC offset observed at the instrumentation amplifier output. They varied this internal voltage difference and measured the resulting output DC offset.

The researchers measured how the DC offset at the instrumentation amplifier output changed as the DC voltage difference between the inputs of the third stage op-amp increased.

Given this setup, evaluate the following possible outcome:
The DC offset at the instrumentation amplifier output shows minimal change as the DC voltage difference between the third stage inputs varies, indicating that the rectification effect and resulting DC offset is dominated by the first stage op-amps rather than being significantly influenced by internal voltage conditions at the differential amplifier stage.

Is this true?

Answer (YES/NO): NO